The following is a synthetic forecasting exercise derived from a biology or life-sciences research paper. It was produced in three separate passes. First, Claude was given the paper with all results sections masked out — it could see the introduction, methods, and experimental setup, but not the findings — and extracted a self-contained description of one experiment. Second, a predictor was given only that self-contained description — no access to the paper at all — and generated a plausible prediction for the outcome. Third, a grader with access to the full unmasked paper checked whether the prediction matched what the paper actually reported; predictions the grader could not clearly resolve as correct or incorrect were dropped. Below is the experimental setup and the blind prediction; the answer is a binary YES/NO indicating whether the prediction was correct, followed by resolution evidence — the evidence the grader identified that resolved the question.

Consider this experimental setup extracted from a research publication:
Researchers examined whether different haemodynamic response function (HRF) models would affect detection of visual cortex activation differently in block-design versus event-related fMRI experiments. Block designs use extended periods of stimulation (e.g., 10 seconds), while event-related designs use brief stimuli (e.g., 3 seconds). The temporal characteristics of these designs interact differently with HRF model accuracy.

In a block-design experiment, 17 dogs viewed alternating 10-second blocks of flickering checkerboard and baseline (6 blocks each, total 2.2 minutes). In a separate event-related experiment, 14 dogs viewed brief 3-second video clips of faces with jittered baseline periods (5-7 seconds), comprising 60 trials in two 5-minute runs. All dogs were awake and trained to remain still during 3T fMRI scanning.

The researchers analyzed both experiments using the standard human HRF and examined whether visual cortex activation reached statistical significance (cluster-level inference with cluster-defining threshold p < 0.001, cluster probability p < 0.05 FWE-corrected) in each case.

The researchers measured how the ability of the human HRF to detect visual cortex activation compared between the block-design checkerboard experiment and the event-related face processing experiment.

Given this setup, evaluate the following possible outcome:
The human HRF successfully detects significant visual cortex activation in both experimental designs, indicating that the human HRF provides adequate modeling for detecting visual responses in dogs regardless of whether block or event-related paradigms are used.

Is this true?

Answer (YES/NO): NO